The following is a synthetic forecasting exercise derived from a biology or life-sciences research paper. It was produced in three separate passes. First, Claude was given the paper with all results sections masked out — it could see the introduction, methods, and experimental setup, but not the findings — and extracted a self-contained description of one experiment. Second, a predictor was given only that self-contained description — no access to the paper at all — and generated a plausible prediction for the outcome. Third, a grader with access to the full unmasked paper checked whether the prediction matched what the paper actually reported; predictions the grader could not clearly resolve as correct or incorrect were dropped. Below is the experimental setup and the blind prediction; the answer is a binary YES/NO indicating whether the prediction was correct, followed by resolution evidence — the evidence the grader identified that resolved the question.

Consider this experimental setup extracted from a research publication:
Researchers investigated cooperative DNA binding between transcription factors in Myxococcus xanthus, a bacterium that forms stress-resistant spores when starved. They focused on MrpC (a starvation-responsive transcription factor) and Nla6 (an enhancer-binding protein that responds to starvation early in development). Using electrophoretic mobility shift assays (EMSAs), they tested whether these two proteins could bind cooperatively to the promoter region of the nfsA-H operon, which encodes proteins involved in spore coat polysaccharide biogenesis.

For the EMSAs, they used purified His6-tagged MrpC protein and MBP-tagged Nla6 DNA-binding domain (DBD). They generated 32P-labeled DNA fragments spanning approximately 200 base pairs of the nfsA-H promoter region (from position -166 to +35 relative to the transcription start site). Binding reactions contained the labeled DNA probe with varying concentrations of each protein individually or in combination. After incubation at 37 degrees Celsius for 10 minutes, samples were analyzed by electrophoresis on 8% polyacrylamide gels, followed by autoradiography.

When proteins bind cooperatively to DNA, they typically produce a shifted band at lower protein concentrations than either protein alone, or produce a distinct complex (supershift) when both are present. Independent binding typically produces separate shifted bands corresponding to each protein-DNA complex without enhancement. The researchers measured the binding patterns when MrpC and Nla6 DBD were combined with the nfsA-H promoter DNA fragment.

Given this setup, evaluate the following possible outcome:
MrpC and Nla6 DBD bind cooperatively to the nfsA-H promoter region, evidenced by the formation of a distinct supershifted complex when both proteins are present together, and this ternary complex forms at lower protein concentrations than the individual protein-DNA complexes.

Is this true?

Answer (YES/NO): NO